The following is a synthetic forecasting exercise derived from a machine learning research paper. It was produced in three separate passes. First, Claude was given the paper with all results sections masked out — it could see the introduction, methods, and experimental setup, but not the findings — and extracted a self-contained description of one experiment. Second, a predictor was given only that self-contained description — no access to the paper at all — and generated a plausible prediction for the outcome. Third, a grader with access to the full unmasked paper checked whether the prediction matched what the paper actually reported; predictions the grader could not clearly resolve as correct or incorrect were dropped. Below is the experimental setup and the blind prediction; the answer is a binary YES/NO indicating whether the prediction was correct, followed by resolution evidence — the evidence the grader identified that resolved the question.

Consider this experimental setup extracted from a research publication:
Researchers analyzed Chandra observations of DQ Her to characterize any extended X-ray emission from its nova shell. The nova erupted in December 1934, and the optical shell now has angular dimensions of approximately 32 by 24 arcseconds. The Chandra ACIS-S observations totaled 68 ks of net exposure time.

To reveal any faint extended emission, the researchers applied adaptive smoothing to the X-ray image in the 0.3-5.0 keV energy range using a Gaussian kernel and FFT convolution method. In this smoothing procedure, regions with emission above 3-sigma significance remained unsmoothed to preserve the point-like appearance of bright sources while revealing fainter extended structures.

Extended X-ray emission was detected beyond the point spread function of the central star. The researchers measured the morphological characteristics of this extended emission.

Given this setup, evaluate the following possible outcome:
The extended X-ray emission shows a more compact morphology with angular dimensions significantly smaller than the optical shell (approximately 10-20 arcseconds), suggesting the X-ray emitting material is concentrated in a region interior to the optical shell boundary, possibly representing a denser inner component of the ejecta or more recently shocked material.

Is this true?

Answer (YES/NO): NO